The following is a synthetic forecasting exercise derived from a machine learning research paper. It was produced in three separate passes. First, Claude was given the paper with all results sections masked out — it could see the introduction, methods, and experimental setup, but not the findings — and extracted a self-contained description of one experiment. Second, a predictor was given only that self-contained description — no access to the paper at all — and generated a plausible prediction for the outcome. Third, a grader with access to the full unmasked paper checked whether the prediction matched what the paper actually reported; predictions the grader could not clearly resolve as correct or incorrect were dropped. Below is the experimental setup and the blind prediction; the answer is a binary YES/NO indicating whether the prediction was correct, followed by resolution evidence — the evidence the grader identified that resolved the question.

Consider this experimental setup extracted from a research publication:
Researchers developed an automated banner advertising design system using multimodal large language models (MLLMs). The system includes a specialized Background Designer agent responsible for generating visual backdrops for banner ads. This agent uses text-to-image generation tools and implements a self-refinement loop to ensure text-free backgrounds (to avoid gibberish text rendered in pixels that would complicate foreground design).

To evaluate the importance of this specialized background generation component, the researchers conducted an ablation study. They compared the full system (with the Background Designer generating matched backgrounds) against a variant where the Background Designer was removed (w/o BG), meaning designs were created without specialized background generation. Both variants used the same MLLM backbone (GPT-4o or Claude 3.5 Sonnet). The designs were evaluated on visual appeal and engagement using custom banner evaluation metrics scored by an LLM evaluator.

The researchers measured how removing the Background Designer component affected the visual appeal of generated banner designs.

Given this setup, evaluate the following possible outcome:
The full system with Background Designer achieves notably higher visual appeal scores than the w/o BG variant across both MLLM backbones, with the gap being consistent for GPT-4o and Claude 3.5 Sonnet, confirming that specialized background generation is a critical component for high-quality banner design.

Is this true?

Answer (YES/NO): NO